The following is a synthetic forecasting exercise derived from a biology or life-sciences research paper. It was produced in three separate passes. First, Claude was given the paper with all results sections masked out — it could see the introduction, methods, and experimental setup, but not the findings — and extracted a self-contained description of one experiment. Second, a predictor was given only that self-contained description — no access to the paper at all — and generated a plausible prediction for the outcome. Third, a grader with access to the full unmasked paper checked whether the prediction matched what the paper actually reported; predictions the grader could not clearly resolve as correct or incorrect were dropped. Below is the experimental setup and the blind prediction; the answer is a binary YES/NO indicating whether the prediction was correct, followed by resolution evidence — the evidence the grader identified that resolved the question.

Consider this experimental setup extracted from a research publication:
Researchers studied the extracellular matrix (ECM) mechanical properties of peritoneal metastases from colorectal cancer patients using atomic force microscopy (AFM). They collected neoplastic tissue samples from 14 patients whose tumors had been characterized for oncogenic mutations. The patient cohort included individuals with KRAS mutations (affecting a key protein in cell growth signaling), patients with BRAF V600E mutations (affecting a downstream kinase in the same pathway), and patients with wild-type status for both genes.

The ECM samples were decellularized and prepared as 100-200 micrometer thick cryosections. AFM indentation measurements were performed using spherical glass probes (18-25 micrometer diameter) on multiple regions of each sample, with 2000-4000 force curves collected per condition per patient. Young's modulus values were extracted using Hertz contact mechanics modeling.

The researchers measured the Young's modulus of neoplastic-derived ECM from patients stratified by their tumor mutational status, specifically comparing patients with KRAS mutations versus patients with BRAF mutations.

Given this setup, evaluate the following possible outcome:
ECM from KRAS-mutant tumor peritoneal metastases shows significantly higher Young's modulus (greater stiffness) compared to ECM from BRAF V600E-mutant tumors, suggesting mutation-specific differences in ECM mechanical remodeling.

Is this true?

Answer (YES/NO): NO